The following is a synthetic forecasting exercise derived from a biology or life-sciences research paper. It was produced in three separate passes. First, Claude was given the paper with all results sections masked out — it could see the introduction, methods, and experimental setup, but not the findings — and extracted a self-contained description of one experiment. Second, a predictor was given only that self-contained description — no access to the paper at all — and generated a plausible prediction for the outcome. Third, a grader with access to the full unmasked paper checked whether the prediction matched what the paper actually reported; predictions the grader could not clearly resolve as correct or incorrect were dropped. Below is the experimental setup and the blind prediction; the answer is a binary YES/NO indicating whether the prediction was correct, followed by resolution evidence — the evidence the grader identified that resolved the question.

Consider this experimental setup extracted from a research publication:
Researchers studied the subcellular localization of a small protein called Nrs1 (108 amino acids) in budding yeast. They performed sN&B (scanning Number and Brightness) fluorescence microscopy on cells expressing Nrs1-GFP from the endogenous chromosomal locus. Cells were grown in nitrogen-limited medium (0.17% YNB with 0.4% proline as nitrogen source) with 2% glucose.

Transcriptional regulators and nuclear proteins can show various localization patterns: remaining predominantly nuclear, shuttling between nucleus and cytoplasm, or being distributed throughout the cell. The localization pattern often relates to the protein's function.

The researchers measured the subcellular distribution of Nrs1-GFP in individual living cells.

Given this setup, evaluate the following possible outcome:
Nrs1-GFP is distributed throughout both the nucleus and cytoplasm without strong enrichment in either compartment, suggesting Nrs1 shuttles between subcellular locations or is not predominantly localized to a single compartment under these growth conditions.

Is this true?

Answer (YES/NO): NO